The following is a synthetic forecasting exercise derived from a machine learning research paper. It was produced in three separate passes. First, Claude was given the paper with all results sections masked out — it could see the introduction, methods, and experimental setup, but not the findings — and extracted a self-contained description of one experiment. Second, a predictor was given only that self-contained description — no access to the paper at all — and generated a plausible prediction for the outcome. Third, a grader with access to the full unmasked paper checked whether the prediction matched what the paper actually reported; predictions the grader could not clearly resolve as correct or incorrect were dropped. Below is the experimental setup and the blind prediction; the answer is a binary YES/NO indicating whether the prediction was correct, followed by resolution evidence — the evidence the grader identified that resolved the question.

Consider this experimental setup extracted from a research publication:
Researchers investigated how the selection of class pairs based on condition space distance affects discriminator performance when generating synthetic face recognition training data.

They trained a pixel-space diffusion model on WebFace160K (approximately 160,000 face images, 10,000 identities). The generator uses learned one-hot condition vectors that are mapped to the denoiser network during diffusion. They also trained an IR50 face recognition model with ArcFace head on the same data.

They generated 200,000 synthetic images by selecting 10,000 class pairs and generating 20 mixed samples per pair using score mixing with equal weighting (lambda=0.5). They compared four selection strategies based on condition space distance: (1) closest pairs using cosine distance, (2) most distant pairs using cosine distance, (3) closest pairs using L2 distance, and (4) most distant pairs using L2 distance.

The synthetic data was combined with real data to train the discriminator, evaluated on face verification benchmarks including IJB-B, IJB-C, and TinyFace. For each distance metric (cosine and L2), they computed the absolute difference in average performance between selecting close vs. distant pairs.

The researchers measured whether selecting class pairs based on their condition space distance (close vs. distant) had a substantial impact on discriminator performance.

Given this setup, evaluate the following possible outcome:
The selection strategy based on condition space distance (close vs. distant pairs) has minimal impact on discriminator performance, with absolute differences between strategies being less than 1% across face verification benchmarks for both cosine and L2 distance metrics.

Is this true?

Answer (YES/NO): YES